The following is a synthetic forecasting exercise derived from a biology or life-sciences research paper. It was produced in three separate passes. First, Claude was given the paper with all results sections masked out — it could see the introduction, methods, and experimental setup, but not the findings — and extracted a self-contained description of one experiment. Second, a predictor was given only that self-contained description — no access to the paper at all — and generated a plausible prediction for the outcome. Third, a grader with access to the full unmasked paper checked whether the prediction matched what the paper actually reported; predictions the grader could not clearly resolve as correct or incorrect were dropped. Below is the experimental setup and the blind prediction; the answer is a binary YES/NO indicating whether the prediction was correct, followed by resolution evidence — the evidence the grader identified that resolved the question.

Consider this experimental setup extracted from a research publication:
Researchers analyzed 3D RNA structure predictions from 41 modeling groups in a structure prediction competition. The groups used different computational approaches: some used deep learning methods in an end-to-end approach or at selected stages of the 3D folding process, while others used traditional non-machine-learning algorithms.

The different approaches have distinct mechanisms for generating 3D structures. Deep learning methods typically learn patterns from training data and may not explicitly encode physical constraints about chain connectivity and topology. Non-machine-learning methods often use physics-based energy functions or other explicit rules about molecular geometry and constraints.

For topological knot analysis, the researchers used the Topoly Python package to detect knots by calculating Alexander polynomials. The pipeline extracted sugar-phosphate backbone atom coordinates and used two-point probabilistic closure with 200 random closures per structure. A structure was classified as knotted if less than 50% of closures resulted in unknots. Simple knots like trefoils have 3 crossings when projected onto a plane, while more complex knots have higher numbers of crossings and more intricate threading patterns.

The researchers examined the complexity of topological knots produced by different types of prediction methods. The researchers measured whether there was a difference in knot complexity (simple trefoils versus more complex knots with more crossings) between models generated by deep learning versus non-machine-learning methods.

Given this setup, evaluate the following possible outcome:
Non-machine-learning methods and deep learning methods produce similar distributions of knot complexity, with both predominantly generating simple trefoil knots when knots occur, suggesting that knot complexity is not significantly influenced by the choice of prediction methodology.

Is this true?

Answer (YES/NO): NO